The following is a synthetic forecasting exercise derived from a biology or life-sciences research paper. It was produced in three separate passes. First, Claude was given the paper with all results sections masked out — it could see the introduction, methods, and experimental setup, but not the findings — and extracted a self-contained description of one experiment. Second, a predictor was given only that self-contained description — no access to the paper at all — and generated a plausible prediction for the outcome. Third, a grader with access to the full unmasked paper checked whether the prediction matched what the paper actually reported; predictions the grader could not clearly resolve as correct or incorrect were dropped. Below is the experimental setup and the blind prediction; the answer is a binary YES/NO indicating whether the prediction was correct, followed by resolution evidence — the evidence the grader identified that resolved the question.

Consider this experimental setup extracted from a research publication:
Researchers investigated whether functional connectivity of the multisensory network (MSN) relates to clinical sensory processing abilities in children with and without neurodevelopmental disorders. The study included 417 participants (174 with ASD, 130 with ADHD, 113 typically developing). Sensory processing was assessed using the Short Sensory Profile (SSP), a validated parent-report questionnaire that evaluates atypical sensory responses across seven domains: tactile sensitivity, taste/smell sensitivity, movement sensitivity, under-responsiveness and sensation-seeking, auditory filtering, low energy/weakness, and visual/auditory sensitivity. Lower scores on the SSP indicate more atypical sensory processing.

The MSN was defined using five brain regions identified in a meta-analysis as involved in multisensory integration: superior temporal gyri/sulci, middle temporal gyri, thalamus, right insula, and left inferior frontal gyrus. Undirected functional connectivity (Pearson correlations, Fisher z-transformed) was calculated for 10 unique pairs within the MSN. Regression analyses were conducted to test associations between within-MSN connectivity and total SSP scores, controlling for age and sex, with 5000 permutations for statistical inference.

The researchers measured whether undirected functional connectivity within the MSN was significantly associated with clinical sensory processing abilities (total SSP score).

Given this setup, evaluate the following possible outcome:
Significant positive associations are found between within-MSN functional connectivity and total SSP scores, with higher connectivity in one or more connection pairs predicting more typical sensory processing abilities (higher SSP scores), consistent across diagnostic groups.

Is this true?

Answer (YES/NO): NO